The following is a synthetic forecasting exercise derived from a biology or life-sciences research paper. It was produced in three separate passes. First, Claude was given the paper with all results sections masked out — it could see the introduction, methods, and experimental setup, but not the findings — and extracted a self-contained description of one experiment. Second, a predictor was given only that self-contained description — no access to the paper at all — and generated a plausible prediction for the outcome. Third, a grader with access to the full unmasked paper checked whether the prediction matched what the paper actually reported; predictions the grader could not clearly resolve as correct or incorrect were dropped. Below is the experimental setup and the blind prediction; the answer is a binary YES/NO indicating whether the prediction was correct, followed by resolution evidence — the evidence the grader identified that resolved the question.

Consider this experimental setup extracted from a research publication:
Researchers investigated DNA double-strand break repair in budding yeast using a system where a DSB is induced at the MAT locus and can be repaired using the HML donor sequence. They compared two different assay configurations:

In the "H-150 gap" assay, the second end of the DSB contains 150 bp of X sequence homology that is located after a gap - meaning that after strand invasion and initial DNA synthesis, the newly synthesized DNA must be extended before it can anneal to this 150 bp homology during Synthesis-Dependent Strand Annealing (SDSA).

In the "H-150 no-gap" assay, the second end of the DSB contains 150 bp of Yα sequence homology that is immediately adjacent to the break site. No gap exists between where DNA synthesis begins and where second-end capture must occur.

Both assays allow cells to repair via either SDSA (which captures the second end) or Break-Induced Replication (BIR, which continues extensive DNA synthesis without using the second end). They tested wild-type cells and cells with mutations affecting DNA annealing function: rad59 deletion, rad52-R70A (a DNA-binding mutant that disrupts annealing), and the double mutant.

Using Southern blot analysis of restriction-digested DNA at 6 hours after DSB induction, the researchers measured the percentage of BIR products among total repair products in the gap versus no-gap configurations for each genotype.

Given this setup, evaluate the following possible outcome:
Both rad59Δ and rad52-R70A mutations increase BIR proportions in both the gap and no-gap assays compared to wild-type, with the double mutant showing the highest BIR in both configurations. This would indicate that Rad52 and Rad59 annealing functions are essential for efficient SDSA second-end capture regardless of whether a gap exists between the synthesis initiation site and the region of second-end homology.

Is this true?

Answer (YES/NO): NO